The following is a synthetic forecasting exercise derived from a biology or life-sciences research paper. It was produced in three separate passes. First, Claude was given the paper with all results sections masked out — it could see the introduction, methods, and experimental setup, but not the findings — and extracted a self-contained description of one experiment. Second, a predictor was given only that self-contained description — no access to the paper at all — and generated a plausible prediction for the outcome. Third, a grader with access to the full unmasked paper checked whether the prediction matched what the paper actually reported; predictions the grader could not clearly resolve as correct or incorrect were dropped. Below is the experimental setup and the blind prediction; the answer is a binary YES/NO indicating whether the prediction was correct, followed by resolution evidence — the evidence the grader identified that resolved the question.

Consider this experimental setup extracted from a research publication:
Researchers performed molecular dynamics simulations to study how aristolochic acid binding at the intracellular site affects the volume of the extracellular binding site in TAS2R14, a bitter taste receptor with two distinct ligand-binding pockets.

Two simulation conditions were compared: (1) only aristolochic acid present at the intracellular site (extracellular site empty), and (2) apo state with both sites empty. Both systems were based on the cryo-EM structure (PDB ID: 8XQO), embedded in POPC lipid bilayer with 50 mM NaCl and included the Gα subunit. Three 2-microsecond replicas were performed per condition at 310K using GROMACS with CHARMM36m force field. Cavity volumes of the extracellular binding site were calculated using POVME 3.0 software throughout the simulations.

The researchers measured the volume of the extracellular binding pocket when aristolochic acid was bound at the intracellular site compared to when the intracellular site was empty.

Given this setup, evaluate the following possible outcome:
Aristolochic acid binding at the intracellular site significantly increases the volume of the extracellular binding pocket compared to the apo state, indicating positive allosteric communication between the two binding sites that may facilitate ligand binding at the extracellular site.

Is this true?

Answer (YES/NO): NO